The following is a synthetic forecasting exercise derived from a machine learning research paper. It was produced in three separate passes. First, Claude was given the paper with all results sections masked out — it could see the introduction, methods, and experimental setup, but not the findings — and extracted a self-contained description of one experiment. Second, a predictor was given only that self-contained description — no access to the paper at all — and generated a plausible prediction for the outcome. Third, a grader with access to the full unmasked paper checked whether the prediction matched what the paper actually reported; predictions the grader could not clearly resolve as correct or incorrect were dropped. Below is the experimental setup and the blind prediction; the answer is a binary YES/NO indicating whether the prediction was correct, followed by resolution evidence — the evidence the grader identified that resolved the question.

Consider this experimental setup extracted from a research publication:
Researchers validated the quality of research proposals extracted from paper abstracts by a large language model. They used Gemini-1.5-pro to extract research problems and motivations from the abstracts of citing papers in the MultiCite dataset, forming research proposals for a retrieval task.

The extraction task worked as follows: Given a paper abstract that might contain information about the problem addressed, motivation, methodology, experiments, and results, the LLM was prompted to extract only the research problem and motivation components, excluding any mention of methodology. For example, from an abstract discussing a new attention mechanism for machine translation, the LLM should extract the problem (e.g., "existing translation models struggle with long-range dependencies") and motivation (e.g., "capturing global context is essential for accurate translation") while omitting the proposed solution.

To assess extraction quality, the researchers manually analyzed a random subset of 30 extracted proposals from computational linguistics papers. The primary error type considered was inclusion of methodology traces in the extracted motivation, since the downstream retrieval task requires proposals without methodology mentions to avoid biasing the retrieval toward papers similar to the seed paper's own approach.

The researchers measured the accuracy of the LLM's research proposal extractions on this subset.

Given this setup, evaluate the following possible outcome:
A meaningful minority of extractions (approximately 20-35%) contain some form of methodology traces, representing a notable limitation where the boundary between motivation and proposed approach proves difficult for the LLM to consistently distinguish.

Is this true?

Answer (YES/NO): NO